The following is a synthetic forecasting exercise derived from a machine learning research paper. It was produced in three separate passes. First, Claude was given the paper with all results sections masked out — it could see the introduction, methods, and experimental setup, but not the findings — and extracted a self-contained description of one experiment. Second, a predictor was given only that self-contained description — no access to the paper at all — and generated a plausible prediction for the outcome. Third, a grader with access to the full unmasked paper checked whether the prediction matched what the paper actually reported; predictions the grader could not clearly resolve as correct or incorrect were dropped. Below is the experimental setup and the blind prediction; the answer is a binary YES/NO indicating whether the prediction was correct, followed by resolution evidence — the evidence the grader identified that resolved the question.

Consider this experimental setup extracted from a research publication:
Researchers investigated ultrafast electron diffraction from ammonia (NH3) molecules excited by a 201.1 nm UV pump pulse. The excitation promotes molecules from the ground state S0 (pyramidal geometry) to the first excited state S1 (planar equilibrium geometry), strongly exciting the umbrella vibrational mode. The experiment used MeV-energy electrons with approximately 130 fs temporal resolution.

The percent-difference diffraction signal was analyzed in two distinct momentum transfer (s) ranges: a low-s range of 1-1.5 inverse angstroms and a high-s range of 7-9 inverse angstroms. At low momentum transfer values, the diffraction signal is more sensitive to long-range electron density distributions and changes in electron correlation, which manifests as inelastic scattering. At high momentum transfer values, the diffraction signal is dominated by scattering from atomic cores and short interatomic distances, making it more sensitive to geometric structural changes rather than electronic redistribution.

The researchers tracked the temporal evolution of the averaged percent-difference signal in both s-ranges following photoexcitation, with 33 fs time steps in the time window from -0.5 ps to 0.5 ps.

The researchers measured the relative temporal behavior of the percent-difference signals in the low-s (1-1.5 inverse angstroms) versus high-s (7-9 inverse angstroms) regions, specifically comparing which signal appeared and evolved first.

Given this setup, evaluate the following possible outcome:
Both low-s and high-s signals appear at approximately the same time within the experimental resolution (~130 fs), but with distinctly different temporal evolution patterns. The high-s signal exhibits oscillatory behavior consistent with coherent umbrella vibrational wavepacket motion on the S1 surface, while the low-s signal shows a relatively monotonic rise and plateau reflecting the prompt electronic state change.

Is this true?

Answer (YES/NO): NO